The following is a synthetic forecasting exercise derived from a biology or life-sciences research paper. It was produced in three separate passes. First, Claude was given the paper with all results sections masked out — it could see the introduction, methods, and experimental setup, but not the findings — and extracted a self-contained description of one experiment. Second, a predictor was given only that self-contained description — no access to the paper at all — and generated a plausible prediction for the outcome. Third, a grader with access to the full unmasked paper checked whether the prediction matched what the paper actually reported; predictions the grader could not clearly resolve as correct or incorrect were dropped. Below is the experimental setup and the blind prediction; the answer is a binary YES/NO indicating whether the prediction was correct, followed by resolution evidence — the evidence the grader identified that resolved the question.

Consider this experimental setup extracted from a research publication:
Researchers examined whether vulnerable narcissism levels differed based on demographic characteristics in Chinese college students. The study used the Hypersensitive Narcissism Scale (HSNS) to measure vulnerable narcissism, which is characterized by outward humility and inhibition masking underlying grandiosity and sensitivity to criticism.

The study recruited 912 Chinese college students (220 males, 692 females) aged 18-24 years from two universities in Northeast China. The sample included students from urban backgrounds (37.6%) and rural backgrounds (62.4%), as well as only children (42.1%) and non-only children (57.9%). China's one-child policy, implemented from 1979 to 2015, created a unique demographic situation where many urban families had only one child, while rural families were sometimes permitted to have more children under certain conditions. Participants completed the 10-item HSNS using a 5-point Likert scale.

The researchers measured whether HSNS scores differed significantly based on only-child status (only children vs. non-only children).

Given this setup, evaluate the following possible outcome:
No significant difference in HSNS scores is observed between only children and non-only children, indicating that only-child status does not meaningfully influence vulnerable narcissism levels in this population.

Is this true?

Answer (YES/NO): NO